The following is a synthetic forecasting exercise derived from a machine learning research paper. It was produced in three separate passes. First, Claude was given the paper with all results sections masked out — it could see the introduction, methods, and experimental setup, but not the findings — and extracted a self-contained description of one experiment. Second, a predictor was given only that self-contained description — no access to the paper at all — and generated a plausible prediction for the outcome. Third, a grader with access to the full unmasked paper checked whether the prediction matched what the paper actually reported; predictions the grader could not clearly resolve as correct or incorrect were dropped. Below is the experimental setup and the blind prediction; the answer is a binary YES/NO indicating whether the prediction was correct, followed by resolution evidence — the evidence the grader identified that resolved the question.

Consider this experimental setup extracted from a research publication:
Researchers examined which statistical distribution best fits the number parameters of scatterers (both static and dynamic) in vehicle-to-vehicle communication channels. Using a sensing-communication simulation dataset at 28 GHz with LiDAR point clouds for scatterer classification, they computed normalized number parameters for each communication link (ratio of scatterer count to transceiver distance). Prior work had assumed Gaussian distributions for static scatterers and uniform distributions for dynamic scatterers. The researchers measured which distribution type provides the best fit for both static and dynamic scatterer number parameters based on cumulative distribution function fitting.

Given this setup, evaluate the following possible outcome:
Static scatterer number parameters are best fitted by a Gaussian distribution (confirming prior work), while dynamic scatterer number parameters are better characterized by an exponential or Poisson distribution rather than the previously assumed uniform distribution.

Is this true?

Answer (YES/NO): NO